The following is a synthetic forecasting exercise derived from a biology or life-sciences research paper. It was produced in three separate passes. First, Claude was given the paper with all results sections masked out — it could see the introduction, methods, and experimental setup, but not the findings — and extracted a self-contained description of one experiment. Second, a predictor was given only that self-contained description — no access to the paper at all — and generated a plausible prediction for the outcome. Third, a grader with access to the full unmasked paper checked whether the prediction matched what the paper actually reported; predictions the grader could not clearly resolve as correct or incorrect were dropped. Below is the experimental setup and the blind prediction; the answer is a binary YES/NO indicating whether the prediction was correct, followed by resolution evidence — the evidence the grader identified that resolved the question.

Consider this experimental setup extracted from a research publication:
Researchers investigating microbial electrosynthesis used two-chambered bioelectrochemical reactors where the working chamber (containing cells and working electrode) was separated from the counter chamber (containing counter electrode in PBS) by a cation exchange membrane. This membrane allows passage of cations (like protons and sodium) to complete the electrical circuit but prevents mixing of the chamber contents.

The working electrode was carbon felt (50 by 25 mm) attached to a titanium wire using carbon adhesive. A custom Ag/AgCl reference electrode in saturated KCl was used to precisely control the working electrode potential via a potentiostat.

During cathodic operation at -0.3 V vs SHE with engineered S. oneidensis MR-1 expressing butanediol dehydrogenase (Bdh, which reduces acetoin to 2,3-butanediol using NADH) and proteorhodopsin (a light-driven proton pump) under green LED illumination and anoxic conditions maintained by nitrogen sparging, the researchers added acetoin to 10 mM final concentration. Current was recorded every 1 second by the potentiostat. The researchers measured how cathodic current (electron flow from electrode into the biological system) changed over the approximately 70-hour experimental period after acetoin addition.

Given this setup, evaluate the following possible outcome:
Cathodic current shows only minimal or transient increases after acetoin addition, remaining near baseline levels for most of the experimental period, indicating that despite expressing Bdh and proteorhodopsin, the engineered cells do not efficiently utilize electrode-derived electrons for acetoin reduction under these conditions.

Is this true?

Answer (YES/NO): NO